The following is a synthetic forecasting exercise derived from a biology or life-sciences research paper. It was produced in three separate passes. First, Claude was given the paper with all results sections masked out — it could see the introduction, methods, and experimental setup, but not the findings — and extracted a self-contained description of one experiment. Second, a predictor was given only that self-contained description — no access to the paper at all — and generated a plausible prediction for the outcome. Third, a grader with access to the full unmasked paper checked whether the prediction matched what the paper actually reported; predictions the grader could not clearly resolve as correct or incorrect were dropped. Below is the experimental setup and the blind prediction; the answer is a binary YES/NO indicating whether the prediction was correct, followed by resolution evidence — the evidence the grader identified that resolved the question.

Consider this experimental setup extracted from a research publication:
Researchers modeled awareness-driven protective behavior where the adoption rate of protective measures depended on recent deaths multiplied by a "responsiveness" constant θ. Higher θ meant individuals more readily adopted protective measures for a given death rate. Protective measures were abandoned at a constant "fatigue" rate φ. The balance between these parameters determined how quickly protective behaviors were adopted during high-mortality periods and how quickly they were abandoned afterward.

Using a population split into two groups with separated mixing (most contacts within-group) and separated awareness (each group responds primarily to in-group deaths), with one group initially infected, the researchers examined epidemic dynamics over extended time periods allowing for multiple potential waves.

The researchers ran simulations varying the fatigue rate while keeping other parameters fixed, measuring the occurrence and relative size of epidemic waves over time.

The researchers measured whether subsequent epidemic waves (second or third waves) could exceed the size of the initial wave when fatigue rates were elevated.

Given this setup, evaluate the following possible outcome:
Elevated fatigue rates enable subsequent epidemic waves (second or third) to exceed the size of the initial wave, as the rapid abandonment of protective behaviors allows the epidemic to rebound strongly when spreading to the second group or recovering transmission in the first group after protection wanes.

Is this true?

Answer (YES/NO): YES